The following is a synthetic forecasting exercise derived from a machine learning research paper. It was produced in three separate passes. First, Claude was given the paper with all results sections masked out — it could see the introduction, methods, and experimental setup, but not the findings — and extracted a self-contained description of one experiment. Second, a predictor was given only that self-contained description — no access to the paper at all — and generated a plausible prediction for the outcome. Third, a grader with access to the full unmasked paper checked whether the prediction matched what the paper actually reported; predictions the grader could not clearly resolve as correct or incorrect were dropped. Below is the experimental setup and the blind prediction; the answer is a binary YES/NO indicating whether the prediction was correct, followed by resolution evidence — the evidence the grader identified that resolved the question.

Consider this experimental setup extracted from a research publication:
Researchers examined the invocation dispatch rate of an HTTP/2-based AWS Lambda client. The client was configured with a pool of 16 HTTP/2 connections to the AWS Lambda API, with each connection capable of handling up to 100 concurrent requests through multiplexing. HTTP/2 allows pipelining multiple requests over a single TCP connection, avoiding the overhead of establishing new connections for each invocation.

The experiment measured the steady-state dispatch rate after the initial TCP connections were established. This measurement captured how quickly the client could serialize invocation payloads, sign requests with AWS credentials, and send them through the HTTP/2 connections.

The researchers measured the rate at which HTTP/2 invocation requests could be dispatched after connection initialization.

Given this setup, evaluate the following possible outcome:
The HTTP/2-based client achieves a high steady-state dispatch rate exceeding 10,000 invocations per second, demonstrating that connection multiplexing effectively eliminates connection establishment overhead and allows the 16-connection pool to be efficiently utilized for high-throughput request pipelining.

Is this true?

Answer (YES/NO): NO